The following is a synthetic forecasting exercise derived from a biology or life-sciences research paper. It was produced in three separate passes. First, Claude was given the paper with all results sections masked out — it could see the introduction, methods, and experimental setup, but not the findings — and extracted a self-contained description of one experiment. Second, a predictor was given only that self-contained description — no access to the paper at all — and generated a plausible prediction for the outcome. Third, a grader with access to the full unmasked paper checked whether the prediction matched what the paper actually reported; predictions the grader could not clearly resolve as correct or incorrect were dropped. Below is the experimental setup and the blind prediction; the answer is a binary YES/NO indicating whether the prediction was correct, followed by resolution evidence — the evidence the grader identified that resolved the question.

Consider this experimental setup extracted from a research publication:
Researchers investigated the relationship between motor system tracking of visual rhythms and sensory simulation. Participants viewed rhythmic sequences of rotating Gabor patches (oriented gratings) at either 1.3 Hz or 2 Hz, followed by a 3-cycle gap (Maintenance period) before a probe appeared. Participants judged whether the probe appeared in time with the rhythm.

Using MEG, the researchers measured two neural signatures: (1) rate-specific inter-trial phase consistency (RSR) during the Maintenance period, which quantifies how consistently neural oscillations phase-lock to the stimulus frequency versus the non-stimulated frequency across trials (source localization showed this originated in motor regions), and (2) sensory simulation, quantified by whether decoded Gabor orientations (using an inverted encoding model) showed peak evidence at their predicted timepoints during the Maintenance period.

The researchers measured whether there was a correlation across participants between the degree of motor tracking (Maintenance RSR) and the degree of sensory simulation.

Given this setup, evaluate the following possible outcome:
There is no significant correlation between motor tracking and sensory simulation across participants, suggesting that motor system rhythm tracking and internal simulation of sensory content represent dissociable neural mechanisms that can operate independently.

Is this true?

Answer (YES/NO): NO